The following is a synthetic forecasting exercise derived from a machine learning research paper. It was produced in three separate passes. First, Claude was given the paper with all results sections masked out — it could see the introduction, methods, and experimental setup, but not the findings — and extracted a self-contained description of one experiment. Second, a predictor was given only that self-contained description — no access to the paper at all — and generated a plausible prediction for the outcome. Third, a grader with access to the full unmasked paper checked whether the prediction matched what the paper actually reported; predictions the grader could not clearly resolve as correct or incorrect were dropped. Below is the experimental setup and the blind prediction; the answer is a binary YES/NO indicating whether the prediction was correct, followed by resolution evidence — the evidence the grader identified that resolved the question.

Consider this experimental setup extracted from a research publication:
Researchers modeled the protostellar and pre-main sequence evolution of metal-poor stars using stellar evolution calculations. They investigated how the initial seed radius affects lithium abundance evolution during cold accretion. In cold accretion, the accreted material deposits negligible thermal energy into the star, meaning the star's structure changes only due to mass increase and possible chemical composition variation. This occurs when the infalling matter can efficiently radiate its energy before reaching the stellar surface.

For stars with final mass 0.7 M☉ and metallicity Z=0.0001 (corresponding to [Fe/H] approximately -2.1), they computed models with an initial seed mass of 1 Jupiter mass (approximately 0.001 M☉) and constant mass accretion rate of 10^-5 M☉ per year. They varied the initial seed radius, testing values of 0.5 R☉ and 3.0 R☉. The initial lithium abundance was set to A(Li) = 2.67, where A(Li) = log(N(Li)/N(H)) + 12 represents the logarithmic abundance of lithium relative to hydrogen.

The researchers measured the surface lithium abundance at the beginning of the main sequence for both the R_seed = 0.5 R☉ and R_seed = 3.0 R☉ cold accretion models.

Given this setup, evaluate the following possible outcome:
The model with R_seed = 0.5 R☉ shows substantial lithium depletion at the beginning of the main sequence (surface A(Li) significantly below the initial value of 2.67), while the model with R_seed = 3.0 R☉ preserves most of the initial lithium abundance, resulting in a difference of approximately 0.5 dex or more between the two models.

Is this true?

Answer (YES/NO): NO